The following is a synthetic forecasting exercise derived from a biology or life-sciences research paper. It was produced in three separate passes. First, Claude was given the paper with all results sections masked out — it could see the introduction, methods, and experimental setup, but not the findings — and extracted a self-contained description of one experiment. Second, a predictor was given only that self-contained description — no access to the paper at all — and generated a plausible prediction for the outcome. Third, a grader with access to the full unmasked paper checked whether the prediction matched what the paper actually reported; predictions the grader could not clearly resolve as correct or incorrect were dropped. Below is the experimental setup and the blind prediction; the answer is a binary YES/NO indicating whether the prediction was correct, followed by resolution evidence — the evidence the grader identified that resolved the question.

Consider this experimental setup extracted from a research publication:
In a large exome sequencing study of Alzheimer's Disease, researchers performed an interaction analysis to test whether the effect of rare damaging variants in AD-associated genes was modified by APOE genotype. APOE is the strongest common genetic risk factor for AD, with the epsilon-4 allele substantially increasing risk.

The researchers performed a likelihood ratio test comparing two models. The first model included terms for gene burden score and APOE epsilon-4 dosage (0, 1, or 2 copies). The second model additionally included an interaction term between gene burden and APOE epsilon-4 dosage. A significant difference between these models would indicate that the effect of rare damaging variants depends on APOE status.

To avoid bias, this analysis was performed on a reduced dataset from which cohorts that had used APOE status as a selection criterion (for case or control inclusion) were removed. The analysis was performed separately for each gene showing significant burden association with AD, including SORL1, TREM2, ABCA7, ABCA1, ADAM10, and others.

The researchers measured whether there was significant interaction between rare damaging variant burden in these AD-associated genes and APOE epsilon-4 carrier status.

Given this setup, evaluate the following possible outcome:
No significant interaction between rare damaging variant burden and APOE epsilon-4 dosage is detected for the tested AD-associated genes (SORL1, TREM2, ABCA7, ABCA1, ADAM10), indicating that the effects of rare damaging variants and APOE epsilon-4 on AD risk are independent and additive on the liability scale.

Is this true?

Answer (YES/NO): YES